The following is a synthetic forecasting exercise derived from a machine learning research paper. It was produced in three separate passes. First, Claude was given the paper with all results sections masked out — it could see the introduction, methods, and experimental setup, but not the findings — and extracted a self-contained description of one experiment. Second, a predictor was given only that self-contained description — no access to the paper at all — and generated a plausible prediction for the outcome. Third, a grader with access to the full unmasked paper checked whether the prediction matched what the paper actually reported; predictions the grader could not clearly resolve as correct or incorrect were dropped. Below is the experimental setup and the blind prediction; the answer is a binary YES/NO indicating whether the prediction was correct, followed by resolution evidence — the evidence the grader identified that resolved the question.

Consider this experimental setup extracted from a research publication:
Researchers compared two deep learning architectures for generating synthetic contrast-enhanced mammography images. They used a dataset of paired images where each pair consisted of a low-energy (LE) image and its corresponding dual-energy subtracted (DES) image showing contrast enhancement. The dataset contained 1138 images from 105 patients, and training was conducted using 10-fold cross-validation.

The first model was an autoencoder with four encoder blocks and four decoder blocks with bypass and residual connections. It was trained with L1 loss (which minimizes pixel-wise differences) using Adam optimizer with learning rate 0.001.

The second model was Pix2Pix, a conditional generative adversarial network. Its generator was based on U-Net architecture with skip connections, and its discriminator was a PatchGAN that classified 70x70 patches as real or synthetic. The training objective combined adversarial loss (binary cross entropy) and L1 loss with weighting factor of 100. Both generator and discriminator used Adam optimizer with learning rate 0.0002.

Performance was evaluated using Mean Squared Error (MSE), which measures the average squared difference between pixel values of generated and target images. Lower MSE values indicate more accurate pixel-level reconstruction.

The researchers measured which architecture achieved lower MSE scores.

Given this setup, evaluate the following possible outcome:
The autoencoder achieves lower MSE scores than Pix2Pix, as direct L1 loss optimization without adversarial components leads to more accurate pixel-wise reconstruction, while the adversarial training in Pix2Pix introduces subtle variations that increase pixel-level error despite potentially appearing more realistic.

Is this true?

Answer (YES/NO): NO